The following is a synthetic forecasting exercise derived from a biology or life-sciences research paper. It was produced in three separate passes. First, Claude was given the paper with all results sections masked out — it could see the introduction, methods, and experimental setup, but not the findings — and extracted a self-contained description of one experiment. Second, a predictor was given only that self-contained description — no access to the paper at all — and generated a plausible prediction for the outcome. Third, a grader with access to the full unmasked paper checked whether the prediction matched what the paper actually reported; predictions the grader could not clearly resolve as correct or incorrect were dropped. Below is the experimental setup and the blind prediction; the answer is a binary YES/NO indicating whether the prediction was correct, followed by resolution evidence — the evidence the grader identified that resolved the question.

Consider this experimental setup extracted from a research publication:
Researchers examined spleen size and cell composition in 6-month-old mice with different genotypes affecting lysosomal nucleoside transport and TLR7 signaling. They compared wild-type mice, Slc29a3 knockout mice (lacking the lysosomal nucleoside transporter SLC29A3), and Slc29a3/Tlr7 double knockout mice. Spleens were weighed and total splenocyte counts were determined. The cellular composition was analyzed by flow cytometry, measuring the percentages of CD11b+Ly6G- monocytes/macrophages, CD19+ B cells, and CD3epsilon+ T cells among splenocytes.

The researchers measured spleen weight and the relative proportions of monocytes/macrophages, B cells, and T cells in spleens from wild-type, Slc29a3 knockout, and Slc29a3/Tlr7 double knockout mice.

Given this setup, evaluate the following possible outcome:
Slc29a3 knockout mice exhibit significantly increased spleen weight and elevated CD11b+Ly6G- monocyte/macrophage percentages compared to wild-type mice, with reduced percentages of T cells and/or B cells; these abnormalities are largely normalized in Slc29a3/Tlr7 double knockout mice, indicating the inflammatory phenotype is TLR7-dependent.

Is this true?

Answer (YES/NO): NO